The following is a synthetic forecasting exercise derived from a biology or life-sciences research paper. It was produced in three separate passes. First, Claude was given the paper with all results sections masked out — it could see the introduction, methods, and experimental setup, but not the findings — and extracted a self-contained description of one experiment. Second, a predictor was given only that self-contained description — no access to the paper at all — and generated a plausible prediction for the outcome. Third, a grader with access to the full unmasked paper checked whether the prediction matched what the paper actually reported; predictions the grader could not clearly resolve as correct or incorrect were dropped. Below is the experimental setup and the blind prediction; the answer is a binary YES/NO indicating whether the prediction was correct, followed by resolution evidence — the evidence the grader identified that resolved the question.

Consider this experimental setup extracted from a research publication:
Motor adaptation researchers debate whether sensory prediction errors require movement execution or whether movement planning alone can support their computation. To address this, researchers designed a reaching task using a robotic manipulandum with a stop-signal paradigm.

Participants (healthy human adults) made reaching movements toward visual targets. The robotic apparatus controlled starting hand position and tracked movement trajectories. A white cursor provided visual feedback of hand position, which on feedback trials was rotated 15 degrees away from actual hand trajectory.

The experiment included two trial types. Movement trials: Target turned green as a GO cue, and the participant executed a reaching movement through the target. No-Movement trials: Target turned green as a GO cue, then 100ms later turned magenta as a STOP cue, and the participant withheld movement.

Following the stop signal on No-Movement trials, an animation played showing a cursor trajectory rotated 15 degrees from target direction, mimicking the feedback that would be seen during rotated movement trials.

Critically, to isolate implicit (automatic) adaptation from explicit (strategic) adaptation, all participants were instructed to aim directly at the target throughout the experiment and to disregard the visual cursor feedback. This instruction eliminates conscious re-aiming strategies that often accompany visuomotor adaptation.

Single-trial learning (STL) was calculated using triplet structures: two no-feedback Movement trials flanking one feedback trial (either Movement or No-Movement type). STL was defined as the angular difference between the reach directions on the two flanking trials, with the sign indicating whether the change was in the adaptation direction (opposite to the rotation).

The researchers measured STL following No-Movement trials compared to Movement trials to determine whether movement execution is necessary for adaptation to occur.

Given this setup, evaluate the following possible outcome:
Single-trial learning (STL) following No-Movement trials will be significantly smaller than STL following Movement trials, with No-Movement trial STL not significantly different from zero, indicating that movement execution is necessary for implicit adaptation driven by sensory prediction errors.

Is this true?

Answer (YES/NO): NO